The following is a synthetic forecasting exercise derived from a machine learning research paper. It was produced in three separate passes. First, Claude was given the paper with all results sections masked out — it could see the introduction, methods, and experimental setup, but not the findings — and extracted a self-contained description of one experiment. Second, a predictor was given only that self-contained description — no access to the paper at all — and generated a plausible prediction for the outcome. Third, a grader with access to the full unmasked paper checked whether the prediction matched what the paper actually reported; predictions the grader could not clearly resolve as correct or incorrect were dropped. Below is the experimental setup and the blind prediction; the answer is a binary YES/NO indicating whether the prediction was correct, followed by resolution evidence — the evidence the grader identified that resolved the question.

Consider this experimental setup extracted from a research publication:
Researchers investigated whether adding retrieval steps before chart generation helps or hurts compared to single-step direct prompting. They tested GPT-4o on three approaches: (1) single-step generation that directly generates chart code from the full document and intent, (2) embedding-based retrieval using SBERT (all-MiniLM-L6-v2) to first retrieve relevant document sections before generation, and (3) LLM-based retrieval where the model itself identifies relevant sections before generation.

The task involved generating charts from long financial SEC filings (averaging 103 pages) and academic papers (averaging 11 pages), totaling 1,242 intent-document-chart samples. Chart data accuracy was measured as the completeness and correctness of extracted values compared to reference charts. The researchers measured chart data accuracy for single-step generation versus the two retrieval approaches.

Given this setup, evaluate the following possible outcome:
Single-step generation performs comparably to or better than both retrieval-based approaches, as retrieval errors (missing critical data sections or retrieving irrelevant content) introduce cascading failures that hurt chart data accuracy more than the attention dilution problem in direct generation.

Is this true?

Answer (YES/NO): YES